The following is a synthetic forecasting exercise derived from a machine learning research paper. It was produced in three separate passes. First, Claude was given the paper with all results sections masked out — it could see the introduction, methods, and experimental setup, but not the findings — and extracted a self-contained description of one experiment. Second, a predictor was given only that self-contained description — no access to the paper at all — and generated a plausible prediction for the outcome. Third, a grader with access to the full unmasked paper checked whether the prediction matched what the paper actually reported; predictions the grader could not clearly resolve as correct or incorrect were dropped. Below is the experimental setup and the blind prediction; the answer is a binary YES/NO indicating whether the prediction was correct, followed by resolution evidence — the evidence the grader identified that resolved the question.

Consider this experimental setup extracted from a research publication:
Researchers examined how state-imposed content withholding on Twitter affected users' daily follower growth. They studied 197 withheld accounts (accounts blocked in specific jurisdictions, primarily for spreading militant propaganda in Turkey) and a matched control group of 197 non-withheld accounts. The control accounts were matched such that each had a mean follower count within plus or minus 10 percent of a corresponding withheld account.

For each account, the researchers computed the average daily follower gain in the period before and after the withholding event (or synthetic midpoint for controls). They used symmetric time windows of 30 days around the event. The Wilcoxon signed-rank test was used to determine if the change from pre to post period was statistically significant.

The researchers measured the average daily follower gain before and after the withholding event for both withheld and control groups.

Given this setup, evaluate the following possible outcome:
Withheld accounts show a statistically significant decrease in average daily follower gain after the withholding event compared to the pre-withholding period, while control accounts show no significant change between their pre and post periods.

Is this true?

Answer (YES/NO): NO